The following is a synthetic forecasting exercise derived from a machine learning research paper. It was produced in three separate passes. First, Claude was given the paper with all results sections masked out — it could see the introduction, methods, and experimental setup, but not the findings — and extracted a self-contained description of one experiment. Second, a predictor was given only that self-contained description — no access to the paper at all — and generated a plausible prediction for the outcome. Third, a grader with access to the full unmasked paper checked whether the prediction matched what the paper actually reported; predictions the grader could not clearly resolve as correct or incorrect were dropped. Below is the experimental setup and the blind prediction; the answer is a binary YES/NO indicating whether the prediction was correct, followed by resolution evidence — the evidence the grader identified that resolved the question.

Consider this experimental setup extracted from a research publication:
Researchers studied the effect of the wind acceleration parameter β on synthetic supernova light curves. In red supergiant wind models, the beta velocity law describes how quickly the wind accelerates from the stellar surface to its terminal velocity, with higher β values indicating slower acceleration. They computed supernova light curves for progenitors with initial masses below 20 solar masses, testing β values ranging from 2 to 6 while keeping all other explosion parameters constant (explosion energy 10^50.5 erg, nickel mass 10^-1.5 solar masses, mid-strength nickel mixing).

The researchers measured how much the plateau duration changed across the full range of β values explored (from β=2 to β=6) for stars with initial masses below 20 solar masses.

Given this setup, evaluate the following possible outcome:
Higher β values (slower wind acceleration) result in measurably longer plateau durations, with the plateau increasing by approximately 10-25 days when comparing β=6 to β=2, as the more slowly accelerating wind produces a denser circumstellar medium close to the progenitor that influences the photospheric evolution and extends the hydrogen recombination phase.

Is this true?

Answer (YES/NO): NO